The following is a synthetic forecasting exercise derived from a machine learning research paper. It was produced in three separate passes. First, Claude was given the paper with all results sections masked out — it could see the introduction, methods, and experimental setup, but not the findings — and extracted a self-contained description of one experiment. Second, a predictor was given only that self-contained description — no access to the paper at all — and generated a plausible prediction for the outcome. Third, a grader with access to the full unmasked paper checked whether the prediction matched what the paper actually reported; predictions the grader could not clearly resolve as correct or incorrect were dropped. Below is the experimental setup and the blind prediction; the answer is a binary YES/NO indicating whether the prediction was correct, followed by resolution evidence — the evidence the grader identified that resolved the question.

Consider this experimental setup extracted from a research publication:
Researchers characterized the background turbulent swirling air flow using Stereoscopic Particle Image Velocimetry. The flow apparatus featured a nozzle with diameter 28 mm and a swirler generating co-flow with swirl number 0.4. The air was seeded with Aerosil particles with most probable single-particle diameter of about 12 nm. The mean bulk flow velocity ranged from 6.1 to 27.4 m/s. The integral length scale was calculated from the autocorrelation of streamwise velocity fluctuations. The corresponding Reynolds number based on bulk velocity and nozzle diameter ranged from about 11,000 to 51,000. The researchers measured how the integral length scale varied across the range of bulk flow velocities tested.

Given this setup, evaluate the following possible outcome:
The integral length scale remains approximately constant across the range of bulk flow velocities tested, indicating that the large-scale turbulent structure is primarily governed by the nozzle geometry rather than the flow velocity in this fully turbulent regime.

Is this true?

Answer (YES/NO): YES